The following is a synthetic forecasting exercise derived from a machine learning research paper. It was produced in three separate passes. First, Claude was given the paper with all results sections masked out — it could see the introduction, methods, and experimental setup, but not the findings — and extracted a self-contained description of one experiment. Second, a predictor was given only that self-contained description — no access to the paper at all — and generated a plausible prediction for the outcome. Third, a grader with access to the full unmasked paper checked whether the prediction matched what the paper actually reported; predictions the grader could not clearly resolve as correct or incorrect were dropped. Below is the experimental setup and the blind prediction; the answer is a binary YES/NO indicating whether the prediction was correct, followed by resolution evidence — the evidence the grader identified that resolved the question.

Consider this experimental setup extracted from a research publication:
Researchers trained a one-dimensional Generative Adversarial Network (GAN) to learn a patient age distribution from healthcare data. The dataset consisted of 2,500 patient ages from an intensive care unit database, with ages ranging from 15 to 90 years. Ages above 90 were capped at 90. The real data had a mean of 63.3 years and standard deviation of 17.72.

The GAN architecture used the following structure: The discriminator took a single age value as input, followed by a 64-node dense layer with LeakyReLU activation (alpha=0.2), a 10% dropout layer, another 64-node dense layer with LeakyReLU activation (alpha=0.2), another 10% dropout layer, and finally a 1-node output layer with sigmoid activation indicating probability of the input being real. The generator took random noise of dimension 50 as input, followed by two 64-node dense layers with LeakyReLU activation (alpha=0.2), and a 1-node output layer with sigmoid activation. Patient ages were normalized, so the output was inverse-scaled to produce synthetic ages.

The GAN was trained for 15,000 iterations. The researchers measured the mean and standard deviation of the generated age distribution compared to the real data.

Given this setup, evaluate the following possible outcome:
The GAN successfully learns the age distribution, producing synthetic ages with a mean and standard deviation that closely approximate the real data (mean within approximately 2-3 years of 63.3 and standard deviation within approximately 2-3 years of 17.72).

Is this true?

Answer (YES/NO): YES